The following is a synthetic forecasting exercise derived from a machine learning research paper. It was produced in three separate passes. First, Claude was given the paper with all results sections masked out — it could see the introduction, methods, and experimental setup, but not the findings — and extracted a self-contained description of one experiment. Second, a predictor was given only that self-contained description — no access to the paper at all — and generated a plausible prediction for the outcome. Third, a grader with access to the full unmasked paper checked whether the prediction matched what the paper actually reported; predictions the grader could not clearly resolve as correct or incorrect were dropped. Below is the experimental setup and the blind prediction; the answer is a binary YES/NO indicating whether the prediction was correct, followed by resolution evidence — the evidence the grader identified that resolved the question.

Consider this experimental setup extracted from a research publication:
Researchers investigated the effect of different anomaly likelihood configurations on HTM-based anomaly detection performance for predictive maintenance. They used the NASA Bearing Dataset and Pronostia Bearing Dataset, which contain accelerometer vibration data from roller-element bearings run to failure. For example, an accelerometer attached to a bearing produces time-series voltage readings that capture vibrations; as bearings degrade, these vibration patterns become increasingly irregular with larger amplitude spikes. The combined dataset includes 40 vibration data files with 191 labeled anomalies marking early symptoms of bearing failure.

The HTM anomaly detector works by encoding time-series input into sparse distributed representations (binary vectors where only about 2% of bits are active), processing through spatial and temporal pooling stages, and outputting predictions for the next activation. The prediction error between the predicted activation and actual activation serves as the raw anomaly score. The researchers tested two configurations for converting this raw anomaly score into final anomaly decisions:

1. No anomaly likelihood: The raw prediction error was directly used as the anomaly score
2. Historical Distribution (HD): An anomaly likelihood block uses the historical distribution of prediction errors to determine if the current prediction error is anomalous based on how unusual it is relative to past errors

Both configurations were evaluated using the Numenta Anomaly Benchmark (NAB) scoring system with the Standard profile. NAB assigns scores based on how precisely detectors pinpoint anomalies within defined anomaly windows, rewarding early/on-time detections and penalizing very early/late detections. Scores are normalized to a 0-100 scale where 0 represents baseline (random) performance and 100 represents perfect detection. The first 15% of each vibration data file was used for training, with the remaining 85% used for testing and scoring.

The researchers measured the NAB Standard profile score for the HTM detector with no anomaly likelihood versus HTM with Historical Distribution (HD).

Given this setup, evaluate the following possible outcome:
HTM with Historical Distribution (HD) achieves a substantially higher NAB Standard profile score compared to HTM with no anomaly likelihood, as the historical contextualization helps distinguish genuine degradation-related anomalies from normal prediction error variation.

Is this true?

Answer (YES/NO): YES